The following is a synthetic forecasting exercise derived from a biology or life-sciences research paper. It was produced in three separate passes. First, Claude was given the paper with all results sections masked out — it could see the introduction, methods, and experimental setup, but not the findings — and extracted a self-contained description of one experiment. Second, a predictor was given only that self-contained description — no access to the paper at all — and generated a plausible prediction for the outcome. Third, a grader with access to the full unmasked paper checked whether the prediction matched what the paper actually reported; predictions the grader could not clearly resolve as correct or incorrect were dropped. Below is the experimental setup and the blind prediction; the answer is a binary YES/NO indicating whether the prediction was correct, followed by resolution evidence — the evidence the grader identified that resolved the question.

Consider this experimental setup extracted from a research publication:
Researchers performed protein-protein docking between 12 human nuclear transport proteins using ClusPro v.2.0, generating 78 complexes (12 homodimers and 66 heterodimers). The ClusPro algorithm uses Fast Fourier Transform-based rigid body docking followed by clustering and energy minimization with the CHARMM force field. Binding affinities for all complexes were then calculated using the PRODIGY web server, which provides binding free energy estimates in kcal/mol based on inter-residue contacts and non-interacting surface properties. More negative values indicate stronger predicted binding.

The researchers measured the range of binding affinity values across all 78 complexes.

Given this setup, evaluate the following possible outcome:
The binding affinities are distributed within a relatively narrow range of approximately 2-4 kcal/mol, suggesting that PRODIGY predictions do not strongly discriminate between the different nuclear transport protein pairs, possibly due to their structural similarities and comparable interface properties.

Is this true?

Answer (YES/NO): NO